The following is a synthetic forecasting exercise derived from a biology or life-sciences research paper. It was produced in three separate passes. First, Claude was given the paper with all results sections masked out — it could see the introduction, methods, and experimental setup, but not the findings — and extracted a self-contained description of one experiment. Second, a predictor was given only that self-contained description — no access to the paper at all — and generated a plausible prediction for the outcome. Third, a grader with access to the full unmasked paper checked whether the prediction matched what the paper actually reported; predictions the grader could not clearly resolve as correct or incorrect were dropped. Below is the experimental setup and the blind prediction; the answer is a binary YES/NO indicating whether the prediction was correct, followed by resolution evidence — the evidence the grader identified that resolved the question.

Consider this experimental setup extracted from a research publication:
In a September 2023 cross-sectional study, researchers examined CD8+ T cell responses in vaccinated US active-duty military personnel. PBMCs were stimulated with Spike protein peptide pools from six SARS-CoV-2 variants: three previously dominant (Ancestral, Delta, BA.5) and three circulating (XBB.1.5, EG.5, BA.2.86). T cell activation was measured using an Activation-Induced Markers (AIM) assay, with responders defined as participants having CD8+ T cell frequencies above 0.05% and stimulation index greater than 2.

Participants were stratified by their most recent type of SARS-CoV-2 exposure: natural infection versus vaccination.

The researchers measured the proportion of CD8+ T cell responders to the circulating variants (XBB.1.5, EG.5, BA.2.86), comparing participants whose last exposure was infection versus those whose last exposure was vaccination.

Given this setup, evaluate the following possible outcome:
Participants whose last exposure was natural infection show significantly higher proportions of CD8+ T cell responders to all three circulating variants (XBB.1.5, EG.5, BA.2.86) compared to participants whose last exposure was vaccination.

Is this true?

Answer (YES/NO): NO